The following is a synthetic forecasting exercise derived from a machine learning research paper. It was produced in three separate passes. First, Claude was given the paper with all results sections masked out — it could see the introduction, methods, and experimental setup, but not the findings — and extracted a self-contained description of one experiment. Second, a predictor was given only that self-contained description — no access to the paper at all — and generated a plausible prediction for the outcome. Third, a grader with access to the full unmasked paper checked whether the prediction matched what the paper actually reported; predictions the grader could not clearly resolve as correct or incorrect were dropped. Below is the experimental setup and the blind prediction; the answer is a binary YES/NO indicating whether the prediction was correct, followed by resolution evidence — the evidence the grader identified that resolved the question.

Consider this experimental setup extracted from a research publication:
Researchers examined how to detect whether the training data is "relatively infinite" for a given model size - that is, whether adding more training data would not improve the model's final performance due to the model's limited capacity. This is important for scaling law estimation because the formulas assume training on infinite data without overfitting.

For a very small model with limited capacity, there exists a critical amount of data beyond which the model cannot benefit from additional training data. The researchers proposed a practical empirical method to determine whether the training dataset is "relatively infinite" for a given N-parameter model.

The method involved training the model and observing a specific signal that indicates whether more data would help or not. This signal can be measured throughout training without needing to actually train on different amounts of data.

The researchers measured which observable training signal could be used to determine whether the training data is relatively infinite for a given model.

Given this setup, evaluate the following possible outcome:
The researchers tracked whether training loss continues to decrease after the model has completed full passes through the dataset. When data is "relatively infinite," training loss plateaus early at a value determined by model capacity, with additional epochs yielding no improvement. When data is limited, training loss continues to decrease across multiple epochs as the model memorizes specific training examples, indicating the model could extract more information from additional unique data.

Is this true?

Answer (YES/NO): NO